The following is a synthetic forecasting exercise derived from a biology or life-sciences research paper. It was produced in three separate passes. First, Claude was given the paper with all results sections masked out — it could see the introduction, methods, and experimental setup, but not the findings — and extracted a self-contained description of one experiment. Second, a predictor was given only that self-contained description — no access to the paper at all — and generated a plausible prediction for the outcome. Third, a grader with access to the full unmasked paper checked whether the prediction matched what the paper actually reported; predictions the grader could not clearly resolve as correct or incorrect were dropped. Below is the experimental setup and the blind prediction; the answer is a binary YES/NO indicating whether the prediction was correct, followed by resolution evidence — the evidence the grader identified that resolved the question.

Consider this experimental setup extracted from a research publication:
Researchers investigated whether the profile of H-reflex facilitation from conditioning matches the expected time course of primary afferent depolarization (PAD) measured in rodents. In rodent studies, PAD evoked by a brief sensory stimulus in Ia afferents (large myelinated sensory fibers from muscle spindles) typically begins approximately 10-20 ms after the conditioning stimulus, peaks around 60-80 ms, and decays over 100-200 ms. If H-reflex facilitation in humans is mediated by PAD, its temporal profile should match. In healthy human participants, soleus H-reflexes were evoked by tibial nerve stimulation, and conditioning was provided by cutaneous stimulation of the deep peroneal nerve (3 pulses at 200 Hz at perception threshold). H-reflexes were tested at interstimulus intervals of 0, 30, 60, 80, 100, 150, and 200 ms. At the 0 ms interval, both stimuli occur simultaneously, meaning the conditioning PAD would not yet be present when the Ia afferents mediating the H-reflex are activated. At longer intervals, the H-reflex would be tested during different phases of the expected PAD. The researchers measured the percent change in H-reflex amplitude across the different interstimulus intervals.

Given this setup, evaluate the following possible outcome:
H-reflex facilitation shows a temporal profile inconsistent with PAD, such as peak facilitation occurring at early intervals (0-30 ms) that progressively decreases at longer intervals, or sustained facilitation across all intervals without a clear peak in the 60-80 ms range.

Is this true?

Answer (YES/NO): NO